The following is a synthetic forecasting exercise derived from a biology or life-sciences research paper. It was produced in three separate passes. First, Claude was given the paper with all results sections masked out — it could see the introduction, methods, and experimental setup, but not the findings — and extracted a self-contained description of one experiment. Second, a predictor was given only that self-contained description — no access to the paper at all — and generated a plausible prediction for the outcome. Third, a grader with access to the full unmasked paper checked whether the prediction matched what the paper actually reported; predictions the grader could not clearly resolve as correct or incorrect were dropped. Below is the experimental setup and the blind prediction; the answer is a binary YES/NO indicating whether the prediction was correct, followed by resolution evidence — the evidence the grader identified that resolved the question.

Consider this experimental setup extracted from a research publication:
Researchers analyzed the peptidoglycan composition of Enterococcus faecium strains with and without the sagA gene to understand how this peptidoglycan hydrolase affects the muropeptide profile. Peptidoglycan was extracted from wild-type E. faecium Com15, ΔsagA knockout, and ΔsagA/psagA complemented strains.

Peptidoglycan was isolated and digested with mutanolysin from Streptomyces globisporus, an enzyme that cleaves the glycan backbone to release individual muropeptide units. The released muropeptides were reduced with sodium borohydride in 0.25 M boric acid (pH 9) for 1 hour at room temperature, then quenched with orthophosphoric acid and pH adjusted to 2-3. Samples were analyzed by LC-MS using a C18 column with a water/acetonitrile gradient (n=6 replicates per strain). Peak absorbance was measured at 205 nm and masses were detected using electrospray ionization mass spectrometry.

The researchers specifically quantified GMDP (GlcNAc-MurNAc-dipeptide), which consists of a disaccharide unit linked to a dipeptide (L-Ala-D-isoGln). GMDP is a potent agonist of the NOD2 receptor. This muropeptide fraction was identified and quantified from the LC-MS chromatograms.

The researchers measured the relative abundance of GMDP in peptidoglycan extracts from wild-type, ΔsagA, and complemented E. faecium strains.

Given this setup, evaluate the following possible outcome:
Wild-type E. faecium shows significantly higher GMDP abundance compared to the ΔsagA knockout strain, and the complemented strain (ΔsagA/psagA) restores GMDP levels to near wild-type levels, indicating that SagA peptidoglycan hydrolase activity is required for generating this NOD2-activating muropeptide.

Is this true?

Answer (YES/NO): YES